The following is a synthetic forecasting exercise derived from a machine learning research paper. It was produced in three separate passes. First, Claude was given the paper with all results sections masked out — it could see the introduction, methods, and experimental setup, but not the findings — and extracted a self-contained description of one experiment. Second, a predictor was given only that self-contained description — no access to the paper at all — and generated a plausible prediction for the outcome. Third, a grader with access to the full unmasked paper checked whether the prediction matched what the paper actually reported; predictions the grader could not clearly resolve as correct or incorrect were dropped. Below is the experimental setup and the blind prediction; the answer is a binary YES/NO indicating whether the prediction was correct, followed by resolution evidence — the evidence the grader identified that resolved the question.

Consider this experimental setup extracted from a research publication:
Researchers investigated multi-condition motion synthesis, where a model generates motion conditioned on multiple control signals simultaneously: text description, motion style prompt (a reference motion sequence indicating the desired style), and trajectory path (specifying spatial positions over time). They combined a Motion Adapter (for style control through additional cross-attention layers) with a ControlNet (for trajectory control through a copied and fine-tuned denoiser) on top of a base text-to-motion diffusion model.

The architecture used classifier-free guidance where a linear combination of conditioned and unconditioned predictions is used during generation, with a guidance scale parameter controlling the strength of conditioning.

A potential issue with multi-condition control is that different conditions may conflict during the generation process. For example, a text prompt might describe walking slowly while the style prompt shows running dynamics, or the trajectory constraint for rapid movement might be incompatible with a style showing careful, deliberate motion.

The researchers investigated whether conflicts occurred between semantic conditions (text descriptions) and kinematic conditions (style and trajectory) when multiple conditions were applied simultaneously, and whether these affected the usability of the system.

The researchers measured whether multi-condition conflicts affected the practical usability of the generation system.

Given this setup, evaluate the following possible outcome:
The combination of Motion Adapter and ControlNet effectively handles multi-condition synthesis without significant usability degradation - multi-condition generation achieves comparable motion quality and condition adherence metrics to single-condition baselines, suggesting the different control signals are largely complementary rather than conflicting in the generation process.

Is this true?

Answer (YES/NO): NO